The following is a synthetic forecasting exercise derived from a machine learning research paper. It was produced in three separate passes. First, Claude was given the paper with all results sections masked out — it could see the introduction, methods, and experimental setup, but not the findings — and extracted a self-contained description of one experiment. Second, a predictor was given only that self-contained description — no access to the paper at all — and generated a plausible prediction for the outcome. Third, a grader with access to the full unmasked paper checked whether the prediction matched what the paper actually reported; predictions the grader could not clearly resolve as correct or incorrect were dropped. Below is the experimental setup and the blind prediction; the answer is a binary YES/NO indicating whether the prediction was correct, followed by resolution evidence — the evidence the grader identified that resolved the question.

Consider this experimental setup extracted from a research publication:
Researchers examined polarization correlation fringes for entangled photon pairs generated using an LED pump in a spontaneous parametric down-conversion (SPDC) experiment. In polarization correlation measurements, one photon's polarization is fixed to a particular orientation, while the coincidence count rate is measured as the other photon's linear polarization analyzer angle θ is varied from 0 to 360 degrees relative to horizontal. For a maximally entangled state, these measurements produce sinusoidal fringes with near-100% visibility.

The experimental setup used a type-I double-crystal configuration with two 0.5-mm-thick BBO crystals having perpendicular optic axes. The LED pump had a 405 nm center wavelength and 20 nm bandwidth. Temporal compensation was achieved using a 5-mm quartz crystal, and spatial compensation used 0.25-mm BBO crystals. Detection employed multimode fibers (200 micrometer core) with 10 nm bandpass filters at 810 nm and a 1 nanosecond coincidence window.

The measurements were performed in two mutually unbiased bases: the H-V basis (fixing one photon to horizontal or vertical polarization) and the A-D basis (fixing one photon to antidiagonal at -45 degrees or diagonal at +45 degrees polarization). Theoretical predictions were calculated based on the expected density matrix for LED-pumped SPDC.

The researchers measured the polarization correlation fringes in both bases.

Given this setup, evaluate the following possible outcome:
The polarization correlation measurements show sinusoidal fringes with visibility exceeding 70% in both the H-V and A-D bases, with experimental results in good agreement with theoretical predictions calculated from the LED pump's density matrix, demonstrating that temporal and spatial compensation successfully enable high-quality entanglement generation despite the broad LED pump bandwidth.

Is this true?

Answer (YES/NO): NO